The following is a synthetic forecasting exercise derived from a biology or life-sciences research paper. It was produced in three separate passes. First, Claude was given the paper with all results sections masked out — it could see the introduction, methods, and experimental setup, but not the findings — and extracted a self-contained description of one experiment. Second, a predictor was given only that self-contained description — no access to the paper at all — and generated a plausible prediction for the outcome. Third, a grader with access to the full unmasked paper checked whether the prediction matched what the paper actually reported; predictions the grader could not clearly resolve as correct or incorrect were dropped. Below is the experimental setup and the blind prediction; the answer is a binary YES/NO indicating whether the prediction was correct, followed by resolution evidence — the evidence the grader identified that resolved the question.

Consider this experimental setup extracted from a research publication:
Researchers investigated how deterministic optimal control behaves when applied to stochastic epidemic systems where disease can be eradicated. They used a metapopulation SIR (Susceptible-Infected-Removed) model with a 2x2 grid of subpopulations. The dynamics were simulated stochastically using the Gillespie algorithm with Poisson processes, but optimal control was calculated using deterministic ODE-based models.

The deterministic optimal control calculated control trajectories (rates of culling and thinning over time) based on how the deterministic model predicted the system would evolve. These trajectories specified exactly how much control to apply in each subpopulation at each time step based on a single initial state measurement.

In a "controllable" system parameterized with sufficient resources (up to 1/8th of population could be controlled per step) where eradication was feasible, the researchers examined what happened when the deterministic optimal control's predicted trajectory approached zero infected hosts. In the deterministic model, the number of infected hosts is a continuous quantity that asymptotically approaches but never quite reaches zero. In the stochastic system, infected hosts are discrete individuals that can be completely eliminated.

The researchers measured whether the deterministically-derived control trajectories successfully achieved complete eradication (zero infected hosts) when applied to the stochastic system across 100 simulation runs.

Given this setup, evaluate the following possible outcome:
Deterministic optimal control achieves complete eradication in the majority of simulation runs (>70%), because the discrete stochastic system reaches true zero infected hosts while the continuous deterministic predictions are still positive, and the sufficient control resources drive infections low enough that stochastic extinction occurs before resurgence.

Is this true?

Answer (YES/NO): NO